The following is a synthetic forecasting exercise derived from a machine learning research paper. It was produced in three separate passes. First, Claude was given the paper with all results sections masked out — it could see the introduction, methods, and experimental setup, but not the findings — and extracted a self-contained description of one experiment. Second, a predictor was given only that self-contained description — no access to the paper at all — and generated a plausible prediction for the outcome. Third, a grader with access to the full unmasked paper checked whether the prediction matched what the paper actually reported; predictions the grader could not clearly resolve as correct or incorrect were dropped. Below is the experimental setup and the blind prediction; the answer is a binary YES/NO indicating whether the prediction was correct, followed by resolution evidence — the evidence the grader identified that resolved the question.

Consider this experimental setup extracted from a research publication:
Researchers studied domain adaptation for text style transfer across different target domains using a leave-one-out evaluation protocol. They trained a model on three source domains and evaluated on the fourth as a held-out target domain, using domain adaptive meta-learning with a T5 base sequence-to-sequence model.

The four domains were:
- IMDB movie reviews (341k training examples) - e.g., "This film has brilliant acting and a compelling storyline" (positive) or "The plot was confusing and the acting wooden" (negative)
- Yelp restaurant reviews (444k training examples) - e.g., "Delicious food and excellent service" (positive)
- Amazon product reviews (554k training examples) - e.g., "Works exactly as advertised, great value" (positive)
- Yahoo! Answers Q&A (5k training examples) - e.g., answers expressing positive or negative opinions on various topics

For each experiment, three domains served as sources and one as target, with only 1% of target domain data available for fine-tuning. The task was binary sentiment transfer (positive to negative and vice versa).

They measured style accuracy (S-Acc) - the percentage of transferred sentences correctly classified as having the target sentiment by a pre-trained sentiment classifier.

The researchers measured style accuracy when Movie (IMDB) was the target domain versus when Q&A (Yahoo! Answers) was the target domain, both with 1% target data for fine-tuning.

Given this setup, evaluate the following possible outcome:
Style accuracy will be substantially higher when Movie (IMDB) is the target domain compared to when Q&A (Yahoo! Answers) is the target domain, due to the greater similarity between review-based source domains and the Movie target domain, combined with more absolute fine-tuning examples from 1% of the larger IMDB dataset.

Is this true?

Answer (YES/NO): NO